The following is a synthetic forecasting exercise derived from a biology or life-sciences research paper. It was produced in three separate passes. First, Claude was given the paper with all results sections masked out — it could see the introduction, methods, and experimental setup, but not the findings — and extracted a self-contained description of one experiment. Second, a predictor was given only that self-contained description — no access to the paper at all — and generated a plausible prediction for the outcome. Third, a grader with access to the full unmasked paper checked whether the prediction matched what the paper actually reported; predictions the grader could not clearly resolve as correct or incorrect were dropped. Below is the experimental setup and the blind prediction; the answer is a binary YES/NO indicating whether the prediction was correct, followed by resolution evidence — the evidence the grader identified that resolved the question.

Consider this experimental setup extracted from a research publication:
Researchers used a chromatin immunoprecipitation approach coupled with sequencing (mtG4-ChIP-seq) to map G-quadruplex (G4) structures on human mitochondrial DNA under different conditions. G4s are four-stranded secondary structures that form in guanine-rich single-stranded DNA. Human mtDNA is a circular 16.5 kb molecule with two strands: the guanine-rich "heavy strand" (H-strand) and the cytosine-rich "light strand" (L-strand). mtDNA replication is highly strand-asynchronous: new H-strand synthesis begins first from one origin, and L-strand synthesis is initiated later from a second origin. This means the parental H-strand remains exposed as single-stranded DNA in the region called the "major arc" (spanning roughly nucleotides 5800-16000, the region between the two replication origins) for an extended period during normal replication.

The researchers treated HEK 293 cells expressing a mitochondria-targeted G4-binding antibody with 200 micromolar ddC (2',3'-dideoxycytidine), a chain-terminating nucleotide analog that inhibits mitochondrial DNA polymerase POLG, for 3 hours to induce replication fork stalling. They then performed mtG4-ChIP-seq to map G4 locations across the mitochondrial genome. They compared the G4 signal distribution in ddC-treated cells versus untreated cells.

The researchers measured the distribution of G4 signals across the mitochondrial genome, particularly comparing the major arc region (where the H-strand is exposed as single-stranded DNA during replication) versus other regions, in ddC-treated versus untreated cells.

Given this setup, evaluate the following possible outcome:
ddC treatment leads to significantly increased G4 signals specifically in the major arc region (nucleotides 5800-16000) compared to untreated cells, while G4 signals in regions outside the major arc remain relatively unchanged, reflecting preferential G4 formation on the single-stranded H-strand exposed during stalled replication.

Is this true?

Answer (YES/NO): NO